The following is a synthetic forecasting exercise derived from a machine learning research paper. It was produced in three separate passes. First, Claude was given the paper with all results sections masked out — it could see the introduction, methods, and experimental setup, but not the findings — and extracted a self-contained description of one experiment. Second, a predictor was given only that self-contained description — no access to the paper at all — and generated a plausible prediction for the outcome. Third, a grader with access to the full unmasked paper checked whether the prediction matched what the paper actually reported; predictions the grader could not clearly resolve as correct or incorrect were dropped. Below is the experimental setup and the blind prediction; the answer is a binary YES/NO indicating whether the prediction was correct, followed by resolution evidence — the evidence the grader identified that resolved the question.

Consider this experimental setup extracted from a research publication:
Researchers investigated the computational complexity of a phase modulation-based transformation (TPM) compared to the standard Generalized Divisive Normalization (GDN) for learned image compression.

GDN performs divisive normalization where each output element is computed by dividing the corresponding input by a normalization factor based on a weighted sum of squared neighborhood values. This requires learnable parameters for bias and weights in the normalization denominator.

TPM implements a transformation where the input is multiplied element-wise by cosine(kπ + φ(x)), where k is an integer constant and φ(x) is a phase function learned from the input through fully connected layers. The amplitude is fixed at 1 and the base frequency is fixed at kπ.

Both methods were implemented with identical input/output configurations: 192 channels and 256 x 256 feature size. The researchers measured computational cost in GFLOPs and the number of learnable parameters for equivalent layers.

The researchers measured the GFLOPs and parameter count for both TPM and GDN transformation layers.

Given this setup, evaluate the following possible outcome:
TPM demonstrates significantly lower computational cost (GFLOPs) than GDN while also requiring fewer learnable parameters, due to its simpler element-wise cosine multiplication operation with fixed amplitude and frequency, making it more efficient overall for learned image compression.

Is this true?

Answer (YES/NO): NO